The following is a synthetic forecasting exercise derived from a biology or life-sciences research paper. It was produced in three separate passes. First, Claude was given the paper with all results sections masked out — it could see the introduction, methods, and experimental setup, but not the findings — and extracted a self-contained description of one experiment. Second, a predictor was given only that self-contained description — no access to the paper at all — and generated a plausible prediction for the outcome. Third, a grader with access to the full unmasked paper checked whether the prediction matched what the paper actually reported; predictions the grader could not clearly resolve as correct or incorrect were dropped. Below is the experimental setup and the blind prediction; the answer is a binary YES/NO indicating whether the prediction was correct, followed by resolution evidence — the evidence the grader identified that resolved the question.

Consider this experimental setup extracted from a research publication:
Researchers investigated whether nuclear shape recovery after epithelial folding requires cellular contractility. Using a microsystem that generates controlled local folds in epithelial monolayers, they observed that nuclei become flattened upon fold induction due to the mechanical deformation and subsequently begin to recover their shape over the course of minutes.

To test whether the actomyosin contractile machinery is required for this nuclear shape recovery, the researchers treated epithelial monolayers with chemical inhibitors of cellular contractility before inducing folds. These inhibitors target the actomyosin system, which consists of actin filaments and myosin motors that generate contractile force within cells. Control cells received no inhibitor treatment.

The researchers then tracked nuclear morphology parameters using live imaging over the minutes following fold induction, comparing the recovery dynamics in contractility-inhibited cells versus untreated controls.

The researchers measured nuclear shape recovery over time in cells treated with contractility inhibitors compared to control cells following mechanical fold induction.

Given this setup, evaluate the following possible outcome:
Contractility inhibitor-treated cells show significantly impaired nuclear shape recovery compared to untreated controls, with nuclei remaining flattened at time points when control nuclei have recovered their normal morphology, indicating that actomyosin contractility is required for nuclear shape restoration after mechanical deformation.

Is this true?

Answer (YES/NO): YES